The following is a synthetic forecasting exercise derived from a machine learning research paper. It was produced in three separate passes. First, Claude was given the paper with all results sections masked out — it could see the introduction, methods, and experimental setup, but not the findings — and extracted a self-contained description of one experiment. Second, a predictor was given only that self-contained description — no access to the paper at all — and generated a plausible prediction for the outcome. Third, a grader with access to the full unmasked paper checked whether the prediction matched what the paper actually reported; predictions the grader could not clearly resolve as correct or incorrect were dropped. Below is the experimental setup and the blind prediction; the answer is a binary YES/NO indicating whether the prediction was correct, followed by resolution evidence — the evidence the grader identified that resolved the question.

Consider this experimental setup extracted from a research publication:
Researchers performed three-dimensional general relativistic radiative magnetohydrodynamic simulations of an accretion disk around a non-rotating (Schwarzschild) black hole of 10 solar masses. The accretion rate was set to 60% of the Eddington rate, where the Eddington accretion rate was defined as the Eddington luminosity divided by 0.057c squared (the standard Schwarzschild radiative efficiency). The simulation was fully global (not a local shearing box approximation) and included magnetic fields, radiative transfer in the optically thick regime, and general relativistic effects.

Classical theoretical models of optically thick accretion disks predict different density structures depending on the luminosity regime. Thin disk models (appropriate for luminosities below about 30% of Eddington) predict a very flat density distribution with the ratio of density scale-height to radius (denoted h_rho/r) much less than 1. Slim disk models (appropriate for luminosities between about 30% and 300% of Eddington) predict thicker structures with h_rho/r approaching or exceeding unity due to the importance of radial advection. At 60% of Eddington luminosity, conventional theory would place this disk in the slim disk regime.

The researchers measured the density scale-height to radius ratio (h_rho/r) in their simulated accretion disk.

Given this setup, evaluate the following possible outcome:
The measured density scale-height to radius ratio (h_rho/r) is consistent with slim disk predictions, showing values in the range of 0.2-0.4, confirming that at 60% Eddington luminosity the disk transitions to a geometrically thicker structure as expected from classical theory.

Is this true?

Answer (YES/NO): NO